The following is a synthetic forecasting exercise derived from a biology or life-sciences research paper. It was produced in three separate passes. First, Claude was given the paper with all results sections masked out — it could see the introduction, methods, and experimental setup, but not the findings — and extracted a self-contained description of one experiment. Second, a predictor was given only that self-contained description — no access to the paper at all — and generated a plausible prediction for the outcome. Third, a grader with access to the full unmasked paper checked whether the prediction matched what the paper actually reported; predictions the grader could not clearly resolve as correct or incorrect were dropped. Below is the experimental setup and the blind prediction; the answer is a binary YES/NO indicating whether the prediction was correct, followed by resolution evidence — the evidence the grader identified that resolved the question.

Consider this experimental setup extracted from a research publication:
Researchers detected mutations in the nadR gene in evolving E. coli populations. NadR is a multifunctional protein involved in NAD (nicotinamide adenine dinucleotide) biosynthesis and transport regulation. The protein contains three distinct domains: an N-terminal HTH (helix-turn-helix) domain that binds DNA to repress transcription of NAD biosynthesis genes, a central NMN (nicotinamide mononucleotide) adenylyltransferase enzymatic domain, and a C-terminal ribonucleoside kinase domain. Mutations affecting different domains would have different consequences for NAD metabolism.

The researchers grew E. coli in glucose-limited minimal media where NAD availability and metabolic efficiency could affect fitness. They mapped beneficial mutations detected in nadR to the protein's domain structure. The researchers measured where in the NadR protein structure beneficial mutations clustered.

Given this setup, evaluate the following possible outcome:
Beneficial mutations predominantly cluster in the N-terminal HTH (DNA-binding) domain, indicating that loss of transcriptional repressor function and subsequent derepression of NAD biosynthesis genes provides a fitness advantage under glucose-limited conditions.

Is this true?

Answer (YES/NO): NO